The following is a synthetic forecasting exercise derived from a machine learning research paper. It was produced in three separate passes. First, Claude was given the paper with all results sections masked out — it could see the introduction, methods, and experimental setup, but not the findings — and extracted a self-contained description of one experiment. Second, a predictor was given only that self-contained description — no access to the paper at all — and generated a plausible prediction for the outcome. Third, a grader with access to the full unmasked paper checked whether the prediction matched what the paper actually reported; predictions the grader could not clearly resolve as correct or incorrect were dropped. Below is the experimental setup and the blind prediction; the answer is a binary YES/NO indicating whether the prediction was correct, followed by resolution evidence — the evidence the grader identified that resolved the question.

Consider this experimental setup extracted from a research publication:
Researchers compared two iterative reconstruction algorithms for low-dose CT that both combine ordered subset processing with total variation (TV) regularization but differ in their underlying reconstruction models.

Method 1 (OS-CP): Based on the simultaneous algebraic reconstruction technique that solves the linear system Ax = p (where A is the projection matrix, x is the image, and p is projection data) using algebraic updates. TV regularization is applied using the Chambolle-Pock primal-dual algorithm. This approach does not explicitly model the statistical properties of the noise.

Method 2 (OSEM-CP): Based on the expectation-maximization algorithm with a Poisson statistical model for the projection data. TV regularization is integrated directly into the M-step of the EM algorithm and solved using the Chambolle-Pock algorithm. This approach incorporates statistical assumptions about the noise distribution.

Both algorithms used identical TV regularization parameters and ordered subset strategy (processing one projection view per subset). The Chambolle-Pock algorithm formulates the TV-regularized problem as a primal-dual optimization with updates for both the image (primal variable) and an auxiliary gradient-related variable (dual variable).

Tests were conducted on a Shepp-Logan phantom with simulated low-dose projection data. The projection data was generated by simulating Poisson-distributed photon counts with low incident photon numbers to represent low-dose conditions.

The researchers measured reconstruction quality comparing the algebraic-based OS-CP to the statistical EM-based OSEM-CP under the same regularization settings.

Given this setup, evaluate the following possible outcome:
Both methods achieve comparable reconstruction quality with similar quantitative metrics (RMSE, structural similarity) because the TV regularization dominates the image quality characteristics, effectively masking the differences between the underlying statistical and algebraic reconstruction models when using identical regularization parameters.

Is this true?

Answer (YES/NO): NO